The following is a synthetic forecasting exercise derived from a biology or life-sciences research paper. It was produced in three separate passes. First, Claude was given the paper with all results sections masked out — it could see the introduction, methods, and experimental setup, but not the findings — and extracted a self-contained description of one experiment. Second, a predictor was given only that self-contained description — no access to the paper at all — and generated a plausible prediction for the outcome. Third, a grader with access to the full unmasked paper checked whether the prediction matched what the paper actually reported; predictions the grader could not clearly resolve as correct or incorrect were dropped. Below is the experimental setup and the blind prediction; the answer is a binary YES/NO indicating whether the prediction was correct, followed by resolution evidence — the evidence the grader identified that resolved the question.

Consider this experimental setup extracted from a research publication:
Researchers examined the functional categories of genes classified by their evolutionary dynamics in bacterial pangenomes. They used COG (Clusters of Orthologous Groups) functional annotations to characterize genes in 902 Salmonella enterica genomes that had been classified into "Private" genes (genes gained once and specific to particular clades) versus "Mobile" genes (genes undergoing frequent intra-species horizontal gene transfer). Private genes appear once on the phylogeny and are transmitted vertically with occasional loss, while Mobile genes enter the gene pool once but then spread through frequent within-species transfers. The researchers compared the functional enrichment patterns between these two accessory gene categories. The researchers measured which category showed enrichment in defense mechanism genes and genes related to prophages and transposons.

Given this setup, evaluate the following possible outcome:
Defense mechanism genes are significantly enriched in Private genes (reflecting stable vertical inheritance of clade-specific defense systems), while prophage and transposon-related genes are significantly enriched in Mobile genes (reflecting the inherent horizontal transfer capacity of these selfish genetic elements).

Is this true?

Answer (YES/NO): NO